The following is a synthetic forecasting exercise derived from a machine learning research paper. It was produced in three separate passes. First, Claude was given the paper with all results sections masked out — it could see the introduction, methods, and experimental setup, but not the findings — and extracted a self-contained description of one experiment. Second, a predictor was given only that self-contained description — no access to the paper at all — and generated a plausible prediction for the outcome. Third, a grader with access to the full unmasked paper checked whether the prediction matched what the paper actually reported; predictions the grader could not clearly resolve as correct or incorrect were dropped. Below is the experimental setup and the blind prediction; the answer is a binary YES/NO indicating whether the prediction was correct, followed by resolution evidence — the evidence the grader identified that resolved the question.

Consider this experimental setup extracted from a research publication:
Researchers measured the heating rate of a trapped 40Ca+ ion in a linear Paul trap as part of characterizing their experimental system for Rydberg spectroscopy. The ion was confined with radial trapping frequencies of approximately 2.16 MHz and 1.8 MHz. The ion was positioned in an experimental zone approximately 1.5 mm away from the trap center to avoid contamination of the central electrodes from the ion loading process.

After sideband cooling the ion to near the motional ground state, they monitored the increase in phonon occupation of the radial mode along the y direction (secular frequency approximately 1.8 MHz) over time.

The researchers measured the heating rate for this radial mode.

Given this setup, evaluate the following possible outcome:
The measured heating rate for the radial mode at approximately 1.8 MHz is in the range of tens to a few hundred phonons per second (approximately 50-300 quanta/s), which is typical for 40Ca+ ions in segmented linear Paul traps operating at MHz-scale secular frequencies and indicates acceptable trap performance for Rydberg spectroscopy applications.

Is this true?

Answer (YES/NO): NO